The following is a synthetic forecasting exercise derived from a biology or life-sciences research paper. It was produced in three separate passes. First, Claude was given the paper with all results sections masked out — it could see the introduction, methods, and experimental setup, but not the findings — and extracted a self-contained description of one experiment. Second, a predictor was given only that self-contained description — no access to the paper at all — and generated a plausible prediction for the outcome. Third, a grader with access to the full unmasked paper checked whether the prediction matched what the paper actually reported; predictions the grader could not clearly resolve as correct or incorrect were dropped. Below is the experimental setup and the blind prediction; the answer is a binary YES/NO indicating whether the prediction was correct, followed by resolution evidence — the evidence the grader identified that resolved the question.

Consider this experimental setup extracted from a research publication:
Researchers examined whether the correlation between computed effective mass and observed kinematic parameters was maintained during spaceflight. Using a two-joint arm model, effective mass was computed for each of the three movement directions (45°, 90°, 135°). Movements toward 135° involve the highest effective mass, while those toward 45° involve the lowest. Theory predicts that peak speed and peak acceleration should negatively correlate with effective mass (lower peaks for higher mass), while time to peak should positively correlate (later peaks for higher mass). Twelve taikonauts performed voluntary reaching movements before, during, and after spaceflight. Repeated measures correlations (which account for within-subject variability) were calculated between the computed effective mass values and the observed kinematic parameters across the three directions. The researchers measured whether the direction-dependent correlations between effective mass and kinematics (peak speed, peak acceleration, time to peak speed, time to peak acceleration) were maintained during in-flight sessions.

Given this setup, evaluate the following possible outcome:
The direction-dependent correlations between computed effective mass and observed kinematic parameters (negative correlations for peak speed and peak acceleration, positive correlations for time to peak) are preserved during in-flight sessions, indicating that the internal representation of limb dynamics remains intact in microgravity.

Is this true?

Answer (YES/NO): YES